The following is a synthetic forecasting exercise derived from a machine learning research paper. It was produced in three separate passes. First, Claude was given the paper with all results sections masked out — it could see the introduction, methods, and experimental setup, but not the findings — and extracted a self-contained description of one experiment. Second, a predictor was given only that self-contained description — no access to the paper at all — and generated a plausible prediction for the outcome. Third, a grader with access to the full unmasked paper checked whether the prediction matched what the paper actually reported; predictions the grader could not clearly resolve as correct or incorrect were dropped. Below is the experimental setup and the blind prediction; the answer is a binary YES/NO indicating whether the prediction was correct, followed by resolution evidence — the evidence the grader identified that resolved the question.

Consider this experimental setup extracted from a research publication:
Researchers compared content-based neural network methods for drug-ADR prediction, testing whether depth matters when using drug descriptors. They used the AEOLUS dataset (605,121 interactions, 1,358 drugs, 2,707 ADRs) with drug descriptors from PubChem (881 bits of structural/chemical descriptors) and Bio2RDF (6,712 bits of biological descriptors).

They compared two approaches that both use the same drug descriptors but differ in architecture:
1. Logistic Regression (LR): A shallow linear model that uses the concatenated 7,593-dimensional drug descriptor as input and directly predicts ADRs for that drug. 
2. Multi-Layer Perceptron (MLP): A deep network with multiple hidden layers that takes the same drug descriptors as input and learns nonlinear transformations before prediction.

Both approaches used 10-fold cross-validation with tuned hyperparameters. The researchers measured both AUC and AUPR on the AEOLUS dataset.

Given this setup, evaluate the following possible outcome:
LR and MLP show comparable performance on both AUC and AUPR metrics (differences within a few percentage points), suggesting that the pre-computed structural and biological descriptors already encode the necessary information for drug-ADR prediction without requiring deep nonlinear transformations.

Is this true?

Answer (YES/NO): YES